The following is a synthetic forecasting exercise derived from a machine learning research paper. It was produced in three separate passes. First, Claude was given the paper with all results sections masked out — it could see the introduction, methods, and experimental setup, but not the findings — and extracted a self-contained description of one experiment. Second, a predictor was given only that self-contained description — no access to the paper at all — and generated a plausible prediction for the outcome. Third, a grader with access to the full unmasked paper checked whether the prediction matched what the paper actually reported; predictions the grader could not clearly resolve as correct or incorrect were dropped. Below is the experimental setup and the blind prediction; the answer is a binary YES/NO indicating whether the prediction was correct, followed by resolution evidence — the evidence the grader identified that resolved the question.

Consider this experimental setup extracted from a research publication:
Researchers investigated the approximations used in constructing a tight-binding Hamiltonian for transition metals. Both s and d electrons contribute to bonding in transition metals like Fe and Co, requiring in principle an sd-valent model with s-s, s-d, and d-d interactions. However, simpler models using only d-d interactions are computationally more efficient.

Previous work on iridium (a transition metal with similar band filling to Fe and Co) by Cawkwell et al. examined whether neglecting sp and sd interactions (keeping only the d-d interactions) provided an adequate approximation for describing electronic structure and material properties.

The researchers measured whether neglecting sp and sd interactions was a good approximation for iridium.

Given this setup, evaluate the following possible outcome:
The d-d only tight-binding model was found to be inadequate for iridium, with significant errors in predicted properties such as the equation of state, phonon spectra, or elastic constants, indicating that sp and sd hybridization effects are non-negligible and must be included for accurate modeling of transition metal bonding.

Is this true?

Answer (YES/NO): NO